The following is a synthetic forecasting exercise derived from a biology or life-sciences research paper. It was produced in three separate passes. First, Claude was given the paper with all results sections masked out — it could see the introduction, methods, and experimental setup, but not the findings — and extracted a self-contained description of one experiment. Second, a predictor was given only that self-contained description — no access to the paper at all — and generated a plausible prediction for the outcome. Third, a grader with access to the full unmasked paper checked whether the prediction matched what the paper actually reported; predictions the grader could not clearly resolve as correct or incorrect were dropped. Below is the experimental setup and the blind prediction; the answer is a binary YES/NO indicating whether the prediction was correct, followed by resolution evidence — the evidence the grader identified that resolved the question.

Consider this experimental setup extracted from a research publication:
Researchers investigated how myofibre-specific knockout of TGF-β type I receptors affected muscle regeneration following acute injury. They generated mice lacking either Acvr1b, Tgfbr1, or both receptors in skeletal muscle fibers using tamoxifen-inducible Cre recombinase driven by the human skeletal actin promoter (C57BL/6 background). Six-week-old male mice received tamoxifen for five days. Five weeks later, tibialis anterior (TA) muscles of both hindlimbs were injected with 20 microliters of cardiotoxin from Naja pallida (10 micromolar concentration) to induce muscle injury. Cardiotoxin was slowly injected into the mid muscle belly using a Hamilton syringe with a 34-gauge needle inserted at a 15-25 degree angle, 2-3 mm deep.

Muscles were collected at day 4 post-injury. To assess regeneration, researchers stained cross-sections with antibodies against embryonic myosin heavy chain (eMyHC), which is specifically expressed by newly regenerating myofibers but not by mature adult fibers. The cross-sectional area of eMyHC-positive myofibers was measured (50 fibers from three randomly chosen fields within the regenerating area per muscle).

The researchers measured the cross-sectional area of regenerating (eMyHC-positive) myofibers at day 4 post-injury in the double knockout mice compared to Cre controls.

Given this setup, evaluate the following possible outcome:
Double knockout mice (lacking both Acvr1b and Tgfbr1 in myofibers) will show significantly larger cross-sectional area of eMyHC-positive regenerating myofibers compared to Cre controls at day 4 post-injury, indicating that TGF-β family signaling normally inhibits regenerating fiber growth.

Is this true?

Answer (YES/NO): NO